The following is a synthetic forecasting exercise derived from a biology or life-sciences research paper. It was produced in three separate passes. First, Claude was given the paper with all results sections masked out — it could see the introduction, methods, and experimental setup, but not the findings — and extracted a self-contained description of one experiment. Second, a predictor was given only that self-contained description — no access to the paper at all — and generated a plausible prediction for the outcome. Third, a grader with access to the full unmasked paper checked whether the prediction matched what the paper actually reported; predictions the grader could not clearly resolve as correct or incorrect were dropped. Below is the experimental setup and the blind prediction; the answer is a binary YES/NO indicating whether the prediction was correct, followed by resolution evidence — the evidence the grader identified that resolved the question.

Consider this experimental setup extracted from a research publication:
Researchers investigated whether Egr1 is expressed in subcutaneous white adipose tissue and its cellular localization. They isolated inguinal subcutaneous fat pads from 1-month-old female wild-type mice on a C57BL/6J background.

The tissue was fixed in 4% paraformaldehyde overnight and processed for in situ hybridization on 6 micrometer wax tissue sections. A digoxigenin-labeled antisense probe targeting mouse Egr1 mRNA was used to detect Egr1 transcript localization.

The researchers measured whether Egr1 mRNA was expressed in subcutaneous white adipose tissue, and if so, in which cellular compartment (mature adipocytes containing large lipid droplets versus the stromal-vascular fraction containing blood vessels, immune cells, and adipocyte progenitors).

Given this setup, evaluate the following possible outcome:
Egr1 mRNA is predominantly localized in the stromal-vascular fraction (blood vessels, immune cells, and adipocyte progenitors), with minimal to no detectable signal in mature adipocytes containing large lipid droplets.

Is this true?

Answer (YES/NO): NO